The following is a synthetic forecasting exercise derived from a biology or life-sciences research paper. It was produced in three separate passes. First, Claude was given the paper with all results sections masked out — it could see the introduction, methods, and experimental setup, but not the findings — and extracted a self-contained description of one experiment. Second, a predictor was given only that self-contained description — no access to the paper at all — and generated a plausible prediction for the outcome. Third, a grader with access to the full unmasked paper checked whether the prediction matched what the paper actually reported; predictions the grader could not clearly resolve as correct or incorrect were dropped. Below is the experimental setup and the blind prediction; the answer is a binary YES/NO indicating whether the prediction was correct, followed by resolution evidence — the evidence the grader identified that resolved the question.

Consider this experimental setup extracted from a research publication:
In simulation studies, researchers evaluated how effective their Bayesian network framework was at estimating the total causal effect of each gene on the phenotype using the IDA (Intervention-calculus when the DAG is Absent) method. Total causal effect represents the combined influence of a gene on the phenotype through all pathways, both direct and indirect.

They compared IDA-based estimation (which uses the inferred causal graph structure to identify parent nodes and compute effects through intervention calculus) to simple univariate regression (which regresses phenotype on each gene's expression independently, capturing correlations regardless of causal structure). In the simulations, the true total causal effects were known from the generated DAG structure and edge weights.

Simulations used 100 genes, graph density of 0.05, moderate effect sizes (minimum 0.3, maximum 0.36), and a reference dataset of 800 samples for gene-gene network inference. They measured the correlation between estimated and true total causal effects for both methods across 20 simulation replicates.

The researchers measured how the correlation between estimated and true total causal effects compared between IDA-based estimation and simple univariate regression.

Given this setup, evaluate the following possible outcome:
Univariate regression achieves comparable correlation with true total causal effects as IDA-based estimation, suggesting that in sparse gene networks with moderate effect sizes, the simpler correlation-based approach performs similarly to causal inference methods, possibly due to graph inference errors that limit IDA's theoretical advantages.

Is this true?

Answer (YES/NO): NO